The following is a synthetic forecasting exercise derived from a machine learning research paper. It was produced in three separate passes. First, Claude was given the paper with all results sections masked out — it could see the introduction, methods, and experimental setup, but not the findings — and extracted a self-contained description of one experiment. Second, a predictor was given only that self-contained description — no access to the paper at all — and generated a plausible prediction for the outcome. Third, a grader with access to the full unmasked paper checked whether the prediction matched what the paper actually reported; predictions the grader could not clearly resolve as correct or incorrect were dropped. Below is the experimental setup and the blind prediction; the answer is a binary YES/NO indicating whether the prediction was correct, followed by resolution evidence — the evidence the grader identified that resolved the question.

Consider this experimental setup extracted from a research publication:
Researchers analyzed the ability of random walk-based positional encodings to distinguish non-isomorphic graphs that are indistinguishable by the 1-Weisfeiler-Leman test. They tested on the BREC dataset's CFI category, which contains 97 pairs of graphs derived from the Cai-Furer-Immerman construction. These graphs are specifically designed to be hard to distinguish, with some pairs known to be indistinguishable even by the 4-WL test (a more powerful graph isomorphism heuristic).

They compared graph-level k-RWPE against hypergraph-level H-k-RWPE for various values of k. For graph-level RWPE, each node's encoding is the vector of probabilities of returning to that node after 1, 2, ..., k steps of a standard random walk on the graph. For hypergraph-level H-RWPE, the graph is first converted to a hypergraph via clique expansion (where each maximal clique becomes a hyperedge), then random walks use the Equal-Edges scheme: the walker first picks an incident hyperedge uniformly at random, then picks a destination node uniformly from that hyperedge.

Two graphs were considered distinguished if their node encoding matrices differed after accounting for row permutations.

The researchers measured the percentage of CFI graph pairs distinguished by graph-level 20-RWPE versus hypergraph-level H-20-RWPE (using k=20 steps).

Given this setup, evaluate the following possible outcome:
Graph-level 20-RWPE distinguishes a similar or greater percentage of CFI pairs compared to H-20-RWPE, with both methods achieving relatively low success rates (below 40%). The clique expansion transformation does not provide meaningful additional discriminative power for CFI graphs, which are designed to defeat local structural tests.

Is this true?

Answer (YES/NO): YES